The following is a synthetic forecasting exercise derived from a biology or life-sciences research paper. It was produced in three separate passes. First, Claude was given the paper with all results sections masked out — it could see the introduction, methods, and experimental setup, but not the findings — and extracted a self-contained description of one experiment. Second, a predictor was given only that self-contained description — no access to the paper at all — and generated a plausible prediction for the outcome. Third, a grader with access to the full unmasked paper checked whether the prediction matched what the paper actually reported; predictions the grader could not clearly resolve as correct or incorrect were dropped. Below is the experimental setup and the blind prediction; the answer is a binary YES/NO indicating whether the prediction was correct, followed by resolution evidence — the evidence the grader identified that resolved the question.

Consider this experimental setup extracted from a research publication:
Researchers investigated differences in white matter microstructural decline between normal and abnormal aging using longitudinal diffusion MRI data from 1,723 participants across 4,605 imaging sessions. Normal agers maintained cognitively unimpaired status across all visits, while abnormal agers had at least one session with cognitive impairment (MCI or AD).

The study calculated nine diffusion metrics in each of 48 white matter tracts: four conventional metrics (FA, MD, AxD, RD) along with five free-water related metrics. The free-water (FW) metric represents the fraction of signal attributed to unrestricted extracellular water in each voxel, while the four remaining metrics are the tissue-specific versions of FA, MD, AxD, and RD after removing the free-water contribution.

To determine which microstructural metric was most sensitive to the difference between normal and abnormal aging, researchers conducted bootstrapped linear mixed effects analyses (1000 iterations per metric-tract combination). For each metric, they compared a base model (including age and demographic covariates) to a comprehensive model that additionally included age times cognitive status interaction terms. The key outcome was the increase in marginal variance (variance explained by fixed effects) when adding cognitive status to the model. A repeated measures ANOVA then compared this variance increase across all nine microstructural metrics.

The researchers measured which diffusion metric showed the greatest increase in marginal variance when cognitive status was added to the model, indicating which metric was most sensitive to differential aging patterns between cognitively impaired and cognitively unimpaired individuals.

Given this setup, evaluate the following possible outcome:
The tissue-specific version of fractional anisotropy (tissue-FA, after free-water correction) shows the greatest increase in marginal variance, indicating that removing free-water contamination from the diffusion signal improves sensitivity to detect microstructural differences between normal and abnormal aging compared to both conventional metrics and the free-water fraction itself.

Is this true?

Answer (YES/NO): NO